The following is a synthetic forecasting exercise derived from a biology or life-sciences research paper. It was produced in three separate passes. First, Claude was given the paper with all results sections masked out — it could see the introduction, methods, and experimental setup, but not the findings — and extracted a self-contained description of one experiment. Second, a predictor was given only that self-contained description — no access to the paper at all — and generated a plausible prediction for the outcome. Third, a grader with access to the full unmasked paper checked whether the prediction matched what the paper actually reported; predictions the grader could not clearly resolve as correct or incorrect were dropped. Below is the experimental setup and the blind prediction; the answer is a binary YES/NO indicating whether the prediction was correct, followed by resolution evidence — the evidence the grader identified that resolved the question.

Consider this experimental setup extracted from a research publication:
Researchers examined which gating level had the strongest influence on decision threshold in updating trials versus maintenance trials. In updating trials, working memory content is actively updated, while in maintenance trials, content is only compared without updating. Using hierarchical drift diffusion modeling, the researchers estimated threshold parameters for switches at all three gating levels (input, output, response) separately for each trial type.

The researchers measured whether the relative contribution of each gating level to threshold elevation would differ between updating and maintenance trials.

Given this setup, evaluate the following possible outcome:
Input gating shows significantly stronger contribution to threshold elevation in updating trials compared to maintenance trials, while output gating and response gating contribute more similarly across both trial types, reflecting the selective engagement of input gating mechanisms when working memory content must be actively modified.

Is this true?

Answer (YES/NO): NO